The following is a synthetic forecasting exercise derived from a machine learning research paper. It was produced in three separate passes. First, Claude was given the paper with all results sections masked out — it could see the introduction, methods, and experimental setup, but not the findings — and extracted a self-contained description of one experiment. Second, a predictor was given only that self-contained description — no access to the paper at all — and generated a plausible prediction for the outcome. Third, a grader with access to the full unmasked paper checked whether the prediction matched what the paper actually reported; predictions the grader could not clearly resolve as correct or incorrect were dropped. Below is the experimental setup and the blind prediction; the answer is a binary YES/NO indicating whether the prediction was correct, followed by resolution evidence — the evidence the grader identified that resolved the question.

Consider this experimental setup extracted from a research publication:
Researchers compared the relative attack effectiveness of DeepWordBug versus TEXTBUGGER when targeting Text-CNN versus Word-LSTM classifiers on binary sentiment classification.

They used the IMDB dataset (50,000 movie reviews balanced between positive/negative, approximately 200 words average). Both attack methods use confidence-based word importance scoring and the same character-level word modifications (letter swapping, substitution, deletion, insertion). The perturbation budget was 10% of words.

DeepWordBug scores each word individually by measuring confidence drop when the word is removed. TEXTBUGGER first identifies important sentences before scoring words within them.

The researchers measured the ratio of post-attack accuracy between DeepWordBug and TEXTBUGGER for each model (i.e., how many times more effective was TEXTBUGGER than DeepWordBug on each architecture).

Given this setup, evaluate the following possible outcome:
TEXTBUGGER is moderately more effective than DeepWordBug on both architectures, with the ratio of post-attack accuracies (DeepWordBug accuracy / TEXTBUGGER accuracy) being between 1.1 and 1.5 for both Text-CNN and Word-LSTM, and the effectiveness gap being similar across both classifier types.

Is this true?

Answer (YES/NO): NO